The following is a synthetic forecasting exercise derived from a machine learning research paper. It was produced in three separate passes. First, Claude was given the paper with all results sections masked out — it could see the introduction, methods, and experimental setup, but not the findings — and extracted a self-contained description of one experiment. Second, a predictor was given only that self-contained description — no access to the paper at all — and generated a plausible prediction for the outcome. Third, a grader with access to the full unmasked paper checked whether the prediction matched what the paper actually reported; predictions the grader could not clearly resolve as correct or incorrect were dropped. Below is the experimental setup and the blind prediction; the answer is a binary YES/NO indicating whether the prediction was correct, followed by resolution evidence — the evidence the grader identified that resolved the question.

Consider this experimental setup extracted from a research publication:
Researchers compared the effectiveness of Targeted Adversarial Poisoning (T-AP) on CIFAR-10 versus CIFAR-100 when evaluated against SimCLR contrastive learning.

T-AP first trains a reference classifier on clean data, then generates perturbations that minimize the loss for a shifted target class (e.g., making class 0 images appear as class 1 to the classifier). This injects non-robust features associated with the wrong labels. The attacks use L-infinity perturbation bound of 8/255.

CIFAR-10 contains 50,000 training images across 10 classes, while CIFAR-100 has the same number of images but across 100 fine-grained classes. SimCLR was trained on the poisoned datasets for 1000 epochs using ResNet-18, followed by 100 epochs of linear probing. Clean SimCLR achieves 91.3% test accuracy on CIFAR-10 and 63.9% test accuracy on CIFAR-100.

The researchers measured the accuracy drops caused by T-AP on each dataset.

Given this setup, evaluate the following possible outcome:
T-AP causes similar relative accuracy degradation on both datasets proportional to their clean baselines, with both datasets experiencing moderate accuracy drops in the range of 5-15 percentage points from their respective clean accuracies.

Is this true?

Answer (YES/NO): NO